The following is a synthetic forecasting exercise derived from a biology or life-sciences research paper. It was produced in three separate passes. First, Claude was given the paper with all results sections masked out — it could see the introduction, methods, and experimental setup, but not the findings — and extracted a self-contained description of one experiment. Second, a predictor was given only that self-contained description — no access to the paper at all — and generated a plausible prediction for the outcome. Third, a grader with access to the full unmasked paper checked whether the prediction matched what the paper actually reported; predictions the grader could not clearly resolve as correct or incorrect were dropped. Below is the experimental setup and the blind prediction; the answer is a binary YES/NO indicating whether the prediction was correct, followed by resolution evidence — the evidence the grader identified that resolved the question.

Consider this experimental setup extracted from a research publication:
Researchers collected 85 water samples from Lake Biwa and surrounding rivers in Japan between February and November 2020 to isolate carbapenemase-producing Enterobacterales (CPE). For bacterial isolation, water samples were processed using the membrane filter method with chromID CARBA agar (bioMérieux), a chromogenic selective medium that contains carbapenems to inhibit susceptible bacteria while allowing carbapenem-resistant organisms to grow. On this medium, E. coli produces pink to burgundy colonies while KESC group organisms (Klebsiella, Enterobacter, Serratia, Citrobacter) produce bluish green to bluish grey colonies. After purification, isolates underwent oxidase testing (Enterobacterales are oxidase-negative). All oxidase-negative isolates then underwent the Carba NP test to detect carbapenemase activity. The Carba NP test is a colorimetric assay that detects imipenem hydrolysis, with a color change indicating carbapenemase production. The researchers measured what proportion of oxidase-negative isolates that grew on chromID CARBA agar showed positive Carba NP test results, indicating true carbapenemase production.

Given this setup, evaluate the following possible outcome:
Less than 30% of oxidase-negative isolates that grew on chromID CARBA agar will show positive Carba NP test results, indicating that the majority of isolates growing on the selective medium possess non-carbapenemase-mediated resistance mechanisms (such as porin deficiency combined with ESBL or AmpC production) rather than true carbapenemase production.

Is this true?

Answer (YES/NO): NO